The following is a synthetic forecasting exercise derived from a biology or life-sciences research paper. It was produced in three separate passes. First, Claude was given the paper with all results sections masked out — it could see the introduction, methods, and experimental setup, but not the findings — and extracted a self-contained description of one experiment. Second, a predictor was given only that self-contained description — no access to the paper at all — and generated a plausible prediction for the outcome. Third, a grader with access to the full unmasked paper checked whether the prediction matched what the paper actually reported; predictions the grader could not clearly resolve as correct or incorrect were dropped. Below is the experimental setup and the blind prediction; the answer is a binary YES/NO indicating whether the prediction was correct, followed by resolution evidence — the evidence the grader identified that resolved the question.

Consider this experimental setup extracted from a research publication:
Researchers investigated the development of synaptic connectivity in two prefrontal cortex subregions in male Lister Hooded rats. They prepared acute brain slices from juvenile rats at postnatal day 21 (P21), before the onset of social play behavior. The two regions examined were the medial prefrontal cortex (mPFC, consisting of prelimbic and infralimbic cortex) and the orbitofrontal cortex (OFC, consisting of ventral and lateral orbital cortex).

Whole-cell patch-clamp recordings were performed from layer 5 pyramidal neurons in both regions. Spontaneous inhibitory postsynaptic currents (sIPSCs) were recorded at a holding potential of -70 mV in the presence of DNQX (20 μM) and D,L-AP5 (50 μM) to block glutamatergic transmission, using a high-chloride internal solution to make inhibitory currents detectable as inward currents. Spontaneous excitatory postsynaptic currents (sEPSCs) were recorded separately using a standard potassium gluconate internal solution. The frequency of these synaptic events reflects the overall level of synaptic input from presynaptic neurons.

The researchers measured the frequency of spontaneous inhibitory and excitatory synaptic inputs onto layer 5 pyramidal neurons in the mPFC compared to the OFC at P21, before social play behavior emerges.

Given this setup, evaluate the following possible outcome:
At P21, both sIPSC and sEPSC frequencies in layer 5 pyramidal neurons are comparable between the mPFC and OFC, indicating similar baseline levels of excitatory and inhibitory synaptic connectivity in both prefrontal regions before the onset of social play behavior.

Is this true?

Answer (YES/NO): NO